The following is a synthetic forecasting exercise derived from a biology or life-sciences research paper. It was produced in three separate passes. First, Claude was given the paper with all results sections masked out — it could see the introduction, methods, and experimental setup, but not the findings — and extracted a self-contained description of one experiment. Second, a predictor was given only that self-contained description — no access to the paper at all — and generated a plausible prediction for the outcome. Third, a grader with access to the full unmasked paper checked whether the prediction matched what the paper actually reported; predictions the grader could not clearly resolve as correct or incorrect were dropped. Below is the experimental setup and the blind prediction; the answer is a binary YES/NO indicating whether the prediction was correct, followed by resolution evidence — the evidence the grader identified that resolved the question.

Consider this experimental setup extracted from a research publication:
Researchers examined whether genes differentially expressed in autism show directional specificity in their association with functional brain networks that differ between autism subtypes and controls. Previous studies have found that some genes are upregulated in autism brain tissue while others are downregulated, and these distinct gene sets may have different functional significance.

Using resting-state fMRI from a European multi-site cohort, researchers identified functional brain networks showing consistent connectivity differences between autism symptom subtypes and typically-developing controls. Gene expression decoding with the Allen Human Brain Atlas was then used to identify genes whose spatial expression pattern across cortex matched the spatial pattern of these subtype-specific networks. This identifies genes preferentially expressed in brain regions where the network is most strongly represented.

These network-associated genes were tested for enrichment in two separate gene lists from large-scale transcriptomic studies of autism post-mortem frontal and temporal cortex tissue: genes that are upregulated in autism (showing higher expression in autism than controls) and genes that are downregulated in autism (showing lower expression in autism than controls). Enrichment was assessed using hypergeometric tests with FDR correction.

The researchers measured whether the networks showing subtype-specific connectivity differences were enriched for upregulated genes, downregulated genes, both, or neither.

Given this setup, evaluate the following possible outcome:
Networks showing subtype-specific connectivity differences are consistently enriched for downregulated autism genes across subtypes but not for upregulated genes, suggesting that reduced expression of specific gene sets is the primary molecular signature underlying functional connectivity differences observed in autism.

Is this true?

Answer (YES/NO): YES